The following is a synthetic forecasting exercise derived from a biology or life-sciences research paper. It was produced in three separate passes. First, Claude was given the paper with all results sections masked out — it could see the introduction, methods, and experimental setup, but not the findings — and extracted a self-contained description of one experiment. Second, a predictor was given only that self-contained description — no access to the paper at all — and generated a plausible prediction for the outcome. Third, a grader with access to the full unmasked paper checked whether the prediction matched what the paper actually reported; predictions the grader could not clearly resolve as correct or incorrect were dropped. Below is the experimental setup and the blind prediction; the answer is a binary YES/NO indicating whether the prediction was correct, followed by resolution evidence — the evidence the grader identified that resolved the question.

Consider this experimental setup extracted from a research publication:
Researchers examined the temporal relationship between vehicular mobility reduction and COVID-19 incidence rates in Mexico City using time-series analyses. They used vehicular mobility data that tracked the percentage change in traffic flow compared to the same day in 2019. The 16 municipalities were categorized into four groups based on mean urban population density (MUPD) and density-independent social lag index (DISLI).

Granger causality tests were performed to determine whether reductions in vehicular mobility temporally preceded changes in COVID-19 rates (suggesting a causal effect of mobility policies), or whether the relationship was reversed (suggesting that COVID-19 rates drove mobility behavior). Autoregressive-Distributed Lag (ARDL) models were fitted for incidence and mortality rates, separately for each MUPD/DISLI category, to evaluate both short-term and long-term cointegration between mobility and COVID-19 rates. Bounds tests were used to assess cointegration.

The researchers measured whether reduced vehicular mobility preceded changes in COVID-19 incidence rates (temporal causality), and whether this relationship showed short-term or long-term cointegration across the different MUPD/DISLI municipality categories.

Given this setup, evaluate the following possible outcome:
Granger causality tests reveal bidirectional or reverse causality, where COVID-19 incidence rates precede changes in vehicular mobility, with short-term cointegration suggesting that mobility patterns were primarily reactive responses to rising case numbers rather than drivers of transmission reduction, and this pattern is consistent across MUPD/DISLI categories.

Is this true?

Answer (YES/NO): NO